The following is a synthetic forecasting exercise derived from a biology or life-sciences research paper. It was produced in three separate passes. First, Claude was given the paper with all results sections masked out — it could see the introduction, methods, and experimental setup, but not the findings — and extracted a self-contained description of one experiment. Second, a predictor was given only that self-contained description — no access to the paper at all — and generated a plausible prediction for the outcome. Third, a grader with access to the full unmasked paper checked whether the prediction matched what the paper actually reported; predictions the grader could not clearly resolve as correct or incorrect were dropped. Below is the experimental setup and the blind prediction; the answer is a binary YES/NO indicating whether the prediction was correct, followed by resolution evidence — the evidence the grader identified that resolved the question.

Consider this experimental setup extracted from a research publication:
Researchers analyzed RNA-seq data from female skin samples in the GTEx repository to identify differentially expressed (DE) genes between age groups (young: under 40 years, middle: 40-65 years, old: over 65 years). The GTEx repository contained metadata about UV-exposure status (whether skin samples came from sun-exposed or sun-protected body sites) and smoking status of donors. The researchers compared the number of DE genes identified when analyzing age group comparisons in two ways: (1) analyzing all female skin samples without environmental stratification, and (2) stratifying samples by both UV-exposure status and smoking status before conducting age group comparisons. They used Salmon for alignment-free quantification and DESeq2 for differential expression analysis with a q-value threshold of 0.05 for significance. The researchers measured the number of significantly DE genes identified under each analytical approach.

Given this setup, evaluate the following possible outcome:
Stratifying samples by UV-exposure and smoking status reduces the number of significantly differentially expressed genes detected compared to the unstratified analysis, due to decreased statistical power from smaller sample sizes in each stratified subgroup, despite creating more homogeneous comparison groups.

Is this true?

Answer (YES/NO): NO